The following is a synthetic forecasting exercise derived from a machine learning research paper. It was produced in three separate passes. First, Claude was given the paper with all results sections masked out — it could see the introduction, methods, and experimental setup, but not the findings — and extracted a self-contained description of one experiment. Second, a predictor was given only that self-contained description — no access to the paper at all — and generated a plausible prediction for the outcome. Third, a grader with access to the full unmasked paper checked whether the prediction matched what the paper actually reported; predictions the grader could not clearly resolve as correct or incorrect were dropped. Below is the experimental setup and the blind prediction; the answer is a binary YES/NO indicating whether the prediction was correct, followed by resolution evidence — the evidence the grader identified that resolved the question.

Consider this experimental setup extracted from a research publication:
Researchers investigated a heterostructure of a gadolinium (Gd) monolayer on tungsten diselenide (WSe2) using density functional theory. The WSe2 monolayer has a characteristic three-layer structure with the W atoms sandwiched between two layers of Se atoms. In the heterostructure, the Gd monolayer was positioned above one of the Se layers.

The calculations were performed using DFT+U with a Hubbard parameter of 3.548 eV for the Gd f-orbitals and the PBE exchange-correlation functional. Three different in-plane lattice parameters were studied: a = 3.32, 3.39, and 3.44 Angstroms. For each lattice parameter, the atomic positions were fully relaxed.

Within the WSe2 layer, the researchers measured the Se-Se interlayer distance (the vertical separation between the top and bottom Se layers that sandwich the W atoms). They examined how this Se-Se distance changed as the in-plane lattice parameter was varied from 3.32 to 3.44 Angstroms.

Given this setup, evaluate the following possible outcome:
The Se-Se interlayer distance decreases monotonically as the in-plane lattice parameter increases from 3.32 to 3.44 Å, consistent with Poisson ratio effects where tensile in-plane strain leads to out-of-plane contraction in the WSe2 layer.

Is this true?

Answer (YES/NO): YES